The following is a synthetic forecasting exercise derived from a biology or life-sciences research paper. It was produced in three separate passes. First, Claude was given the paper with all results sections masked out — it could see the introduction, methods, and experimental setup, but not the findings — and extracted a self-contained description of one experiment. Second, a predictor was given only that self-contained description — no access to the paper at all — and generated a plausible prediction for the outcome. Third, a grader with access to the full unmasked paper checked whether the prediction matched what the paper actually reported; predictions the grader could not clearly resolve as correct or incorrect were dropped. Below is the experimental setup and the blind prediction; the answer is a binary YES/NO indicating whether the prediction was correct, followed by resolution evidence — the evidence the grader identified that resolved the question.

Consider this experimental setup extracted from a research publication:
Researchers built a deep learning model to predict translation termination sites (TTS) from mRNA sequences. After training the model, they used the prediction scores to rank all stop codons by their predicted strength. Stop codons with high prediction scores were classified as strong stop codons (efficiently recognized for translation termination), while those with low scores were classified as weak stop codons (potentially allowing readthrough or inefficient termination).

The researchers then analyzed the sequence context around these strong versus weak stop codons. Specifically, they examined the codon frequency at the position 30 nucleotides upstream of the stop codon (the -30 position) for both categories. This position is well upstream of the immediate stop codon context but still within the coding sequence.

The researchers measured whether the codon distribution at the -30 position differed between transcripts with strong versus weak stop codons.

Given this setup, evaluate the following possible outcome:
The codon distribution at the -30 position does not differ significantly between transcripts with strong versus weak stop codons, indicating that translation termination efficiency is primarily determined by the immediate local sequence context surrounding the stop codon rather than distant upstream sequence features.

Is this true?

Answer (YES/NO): NO